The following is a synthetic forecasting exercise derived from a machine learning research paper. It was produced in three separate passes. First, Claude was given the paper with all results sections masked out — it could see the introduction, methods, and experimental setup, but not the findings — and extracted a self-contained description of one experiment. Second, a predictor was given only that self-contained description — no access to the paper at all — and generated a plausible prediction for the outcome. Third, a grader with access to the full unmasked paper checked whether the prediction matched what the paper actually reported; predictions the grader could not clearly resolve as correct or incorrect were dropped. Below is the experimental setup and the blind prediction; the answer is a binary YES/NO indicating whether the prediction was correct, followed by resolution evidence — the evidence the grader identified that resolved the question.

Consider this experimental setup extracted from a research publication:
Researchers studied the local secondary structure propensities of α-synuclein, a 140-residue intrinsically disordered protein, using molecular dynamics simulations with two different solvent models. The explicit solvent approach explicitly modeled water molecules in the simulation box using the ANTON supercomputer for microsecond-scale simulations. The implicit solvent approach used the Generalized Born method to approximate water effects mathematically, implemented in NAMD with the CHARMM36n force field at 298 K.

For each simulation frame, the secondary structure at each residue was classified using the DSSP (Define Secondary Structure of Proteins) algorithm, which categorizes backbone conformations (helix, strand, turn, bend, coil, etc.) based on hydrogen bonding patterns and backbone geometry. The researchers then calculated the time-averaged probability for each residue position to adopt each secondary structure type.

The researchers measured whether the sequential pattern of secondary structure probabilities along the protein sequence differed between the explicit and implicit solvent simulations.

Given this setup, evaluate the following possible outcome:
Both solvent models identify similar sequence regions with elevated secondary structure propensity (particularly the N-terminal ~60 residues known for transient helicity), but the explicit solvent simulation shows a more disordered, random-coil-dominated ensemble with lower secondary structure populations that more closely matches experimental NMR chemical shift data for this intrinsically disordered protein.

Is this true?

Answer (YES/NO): NO